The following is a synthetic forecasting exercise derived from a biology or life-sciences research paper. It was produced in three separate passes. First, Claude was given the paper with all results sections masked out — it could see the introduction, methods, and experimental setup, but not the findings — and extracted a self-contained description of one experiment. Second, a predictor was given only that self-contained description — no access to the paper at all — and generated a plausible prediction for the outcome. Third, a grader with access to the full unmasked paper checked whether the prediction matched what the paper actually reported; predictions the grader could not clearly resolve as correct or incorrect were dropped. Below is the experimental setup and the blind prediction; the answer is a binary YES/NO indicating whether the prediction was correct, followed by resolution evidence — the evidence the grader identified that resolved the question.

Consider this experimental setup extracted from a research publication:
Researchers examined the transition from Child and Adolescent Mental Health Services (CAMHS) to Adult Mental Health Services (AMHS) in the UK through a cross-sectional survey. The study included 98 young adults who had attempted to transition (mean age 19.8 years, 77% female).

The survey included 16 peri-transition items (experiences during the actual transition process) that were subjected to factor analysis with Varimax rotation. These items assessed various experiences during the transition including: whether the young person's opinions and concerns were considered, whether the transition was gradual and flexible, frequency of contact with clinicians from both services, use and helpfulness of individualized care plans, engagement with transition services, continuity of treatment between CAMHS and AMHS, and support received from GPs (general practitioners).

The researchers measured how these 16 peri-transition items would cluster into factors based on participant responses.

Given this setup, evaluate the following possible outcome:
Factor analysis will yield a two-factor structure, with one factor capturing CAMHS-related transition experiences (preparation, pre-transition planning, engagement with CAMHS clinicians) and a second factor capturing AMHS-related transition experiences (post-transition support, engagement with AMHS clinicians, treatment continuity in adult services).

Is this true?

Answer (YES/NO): NO